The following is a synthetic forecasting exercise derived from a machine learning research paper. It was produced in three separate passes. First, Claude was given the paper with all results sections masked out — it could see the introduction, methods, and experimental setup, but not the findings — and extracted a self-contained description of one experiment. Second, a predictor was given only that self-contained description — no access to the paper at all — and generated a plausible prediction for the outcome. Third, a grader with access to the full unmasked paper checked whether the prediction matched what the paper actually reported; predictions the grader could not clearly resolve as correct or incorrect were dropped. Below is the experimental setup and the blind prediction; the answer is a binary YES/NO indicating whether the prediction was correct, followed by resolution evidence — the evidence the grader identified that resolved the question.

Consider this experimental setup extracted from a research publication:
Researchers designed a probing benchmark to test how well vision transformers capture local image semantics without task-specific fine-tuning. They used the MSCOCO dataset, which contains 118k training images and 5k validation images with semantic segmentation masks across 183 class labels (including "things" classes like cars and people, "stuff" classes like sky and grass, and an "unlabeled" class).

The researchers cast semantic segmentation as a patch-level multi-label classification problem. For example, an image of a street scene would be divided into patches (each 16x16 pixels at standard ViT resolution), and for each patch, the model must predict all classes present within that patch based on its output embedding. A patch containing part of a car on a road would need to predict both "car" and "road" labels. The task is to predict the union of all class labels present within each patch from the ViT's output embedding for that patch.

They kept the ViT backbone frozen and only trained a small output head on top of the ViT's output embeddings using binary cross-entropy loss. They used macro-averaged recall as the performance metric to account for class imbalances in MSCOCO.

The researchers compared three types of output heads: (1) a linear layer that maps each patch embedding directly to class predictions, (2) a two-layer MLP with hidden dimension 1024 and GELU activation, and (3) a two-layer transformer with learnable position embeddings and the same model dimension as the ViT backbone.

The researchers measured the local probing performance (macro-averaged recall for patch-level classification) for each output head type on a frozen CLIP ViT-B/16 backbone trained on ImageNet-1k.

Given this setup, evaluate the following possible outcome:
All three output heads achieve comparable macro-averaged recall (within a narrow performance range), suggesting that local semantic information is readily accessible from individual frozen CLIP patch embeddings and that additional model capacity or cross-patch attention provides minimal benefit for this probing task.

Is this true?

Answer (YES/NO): NO